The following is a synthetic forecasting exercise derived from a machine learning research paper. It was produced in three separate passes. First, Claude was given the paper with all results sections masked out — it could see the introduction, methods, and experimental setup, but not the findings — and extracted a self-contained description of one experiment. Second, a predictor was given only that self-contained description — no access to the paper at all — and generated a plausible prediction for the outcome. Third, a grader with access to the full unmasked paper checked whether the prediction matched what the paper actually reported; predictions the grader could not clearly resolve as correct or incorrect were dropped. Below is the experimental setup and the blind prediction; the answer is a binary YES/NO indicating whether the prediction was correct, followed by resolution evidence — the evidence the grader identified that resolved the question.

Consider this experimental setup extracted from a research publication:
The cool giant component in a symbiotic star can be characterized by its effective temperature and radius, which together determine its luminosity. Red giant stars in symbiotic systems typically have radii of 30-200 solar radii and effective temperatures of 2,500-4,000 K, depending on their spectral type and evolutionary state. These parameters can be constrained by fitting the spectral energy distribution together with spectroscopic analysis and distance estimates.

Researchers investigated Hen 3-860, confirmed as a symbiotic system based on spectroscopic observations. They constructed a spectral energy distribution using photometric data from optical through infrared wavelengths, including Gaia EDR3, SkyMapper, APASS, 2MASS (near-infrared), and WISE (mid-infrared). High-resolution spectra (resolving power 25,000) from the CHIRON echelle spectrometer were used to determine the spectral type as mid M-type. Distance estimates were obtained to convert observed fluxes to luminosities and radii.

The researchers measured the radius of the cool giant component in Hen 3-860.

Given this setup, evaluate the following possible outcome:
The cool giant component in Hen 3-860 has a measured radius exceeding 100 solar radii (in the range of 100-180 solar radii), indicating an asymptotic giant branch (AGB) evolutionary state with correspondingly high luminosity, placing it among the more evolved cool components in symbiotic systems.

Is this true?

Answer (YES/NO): NO